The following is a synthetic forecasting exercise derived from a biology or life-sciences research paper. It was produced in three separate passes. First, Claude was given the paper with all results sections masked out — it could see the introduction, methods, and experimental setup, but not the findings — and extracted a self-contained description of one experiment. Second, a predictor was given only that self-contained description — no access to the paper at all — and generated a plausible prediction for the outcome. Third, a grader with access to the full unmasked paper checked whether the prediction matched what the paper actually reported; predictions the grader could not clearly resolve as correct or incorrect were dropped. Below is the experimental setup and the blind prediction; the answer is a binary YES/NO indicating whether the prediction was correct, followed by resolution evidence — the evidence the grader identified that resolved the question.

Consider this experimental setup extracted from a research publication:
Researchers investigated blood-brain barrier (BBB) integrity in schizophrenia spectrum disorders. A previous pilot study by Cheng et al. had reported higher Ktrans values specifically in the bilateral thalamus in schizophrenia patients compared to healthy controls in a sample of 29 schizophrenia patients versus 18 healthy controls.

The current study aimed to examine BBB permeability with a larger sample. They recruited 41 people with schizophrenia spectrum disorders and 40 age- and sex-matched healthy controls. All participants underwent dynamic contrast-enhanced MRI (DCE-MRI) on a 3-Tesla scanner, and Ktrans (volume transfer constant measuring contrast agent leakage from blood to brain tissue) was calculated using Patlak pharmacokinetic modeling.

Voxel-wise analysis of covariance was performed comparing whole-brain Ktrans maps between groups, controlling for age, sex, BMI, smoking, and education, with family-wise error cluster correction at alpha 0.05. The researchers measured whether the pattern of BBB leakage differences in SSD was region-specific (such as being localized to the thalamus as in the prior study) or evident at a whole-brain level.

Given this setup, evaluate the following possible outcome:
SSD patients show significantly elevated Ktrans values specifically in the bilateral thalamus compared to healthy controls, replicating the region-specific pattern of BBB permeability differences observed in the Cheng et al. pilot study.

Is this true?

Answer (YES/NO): NO